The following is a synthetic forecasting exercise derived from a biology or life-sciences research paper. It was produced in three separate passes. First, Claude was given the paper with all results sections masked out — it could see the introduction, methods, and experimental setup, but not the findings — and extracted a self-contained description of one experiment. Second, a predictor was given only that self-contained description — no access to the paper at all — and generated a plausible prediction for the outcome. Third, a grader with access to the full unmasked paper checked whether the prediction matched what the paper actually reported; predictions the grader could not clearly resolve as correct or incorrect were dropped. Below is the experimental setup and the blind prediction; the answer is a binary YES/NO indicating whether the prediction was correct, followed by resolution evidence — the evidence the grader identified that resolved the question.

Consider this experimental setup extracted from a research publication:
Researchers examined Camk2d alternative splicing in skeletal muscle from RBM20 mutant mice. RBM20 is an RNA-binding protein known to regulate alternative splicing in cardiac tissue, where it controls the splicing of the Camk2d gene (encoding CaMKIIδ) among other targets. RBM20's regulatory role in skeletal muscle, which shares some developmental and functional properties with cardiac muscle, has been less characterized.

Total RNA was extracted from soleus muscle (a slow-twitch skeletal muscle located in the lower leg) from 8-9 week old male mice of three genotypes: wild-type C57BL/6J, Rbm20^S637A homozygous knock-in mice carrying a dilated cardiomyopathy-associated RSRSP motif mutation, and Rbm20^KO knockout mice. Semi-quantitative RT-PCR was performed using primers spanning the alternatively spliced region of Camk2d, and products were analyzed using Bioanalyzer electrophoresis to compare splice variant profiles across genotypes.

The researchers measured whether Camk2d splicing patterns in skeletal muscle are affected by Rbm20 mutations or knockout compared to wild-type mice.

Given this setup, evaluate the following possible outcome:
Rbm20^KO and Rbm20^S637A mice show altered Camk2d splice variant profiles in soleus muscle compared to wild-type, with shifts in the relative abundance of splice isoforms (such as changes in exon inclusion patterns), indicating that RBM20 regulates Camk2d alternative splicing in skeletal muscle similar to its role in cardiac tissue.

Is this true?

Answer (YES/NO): NO